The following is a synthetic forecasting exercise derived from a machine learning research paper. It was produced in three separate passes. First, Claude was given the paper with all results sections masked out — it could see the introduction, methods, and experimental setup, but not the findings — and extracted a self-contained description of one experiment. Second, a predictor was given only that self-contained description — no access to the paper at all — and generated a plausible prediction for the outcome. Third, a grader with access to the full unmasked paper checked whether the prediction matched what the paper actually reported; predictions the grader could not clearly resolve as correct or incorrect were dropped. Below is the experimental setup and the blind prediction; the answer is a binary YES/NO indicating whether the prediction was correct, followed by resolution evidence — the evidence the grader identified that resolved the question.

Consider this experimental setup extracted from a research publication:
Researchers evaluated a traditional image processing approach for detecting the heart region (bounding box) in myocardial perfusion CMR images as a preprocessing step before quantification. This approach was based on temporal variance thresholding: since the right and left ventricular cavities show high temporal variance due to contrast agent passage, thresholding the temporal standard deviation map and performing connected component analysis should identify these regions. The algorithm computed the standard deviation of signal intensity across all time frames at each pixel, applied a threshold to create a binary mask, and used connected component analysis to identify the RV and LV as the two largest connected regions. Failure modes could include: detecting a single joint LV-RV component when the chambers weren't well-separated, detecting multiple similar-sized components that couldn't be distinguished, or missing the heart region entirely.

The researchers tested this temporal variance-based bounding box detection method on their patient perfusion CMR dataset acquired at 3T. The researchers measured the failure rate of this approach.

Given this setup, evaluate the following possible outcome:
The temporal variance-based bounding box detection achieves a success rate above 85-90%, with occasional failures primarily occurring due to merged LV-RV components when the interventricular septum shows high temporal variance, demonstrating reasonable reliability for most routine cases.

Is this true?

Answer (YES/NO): NO